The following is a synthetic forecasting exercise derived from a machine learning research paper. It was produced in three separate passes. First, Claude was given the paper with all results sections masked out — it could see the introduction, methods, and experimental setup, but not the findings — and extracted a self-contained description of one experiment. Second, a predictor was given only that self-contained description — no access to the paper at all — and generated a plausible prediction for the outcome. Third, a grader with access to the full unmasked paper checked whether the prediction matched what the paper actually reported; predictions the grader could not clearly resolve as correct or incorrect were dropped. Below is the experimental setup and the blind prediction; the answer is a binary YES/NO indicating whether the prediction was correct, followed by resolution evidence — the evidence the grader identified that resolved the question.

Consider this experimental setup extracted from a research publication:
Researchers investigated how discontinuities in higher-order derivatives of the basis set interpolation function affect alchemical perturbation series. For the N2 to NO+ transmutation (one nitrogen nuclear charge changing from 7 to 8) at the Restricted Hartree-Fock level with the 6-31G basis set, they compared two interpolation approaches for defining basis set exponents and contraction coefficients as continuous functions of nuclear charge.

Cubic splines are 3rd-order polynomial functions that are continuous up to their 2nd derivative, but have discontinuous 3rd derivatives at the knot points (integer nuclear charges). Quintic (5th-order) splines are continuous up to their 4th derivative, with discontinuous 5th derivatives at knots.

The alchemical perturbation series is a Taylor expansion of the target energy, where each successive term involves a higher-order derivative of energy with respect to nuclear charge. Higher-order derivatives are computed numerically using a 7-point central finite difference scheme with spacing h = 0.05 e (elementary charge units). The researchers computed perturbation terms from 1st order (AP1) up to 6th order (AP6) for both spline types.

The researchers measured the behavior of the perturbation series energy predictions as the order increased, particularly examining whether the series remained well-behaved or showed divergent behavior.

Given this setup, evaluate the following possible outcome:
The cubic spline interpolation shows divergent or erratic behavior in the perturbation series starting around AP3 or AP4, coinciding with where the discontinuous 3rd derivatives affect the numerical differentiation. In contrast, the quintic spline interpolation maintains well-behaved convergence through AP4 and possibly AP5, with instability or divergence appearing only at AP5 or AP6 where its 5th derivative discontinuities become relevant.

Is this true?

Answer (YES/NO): NO